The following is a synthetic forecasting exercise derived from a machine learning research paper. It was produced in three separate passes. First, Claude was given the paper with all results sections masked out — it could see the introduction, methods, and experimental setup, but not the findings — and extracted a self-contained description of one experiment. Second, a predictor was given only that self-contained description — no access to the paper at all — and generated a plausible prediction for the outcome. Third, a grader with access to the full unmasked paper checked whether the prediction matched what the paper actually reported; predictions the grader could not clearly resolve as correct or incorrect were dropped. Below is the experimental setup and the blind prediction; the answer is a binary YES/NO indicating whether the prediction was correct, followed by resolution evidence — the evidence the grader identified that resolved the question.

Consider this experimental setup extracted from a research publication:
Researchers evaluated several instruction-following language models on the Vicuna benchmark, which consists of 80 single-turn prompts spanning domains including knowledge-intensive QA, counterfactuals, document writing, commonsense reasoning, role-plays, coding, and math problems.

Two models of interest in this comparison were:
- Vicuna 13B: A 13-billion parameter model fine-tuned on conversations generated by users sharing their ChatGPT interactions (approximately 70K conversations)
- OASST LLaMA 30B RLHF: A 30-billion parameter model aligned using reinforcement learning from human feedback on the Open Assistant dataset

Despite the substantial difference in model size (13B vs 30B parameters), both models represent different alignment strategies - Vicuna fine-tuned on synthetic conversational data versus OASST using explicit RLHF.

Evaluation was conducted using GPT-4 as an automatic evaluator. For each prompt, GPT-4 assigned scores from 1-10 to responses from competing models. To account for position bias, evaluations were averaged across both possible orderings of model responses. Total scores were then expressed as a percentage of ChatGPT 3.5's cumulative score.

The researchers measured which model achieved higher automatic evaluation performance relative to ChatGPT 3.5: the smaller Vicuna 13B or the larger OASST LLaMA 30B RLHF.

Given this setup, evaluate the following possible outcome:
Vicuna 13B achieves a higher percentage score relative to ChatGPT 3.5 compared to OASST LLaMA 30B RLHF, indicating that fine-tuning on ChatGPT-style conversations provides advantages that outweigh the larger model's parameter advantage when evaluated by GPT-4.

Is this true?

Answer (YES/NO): YES